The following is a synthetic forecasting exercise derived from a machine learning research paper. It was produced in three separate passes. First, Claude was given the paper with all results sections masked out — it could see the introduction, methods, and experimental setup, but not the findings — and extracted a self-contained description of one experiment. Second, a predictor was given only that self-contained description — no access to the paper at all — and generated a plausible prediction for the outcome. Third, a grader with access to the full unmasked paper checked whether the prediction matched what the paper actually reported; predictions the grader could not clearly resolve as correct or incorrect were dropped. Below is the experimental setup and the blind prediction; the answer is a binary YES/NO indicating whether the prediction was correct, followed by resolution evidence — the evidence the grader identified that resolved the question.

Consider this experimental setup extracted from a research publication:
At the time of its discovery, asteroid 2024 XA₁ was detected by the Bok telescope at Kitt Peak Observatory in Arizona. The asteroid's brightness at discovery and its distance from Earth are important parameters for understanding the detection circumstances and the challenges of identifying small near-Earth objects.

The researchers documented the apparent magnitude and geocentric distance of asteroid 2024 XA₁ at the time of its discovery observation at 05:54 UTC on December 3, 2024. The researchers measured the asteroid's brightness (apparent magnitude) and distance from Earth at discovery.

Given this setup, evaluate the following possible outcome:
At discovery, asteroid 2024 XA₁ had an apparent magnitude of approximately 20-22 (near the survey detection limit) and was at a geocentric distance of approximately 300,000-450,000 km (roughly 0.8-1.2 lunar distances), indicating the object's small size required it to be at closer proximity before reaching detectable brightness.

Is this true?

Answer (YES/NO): YES